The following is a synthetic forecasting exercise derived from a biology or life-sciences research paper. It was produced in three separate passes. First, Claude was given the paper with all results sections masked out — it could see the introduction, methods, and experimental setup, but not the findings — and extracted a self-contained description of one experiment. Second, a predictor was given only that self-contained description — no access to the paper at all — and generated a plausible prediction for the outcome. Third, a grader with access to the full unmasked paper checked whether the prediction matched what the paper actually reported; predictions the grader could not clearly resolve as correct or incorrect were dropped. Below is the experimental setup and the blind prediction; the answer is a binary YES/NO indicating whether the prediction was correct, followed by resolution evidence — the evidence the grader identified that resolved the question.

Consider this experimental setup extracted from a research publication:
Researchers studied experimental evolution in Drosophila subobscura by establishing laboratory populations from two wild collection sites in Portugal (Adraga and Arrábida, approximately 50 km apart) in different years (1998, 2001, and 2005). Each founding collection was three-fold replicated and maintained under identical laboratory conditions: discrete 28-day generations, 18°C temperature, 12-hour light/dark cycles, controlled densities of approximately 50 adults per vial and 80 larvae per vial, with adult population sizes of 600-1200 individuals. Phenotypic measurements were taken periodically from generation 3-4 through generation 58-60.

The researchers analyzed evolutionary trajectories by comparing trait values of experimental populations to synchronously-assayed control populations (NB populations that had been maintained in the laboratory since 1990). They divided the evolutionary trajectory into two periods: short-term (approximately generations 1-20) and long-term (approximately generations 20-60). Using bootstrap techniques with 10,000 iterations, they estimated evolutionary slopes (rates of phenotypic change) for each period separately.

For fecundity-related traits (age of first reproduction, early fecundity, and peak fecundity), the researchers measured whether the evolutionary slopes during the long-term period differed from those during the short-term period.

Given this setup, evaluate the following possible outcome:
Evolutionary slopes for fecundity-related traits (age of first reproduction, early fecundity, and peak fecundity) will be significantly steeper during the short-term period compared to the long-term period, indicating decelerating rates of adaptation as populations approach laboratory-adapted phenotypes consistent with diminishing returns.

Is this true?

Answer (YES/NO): NO